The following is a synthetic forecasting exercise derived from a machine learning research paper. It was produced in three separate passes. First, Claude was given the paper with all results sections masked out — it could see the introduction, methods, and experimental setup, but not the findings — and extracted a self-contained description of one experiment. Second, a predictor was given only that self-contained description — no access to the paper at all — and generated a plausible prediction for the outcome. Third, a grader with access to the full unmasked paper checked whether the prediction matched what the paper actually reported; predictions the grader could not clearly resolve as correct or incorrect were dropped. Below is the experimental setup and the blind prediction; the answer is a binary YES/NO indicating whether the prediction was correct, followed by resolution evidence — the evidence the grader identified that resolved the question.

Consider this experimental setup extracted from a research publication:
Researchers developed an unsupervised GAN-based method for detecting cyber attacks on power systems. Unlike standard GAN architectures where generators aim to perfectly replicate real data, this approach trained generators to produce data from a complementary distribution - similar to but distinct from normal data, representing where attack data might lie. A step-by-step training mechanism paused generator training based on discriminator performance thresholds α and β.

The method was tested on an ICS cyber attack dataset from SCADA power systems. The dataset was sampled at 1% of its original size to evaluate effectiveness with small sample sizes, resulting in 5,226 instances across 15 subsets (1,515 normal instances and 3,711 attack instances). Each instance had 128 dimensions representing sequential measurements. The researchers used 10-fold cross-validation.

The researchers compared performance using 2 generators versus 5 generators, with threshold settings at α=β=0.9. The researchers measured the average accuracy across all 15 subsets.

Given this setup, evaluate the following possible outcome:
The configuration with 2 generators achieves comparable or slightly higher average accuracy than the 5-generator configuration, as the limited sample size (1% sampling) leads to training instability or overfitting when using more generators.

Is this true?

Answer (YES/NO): NO